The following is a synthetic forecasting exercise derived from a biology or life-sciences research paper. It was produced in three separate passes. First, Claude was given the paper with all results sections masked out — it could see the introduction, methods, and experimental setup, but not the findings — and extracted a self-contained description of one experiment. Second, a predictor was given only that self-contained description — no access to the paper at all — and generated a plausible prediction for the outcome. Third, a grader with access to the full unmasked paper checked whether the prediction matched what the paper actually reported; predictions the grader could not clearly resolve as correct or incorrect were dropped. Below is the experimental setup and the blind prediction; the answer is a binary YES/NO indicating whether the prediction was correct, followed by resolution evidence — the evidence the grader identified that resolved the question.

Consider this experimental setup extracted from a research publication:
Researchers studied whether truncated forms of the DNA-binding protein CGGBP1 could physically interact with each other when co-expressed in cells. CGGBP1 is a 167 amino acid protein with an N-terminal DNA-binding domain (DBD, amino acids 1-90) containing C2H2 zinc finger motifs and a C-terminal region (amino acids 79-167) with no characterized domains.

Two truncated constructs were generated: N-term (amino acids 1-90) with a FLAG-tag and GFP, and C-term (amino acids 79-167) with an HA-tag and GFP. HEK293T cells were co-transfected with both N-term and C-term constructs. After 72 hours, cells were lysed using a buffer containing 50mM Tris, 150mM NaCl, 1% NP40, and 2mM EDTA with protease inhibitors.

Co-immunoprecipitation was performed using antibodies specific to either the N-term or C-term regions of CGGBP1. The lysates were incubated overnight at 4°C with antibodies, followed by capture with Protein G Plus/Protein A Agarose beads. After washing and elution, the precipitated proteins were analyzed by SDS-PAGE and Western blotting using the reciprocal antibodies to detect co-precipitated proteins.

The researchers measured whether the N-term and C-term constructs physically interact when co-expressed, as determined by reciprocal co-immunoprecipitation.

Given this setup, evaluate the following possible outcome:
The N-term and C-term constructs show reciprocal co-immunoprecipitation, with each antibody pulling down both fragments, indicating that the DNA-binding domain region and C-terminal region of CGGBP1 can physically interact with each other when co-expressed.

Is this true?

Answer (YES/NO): NO